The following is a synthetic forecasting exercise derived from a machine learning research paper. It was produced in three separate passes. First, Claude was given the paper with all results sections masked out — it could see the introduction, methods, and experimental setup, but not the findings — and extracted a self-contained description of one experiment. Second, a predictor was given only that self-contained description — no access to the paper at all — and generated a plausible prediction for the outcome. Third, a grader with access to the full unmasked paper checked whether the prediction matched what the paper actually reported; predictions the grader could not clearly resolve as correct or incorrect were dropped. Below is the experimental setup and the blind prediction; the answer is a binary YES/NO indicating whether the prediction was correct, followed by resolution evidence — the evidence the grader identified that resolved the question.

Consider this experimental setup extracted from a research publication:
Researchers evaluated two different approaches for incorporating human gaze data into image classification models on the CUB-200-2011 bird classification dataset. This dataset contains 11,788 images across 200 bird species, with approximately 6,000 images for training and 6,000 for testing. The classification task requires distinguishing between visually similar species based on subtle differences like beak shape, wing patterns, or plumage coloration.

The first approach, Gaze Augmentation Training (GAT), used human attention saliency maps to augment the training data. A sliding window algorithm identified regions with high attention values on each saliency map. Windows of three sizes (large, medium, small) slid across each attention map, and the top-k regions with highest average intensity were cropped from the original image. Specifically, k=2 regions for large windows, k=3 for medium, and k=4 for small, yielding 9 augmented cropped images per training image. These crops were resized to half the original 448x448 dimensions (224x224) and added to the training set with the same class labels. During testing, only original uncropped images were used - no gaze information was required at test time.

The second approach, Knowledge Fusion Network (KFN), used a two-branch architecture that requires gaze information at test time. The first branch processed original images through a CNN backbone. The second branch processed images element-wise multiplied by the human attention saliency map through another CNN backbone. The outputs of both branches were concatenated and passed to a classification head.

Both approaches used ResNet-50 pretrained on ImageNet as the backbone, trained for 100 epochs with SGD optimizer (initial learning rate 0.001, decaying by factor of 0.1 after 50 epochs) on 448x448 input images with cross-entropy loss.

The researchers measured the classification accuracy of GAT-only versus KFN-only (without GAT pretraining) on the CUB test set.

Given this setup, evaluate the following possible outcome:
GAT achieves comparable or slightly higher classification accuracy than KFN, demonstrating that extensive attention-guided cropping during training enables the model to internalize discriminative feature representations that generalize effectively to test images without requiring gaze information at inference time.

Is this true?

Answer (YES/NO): YES